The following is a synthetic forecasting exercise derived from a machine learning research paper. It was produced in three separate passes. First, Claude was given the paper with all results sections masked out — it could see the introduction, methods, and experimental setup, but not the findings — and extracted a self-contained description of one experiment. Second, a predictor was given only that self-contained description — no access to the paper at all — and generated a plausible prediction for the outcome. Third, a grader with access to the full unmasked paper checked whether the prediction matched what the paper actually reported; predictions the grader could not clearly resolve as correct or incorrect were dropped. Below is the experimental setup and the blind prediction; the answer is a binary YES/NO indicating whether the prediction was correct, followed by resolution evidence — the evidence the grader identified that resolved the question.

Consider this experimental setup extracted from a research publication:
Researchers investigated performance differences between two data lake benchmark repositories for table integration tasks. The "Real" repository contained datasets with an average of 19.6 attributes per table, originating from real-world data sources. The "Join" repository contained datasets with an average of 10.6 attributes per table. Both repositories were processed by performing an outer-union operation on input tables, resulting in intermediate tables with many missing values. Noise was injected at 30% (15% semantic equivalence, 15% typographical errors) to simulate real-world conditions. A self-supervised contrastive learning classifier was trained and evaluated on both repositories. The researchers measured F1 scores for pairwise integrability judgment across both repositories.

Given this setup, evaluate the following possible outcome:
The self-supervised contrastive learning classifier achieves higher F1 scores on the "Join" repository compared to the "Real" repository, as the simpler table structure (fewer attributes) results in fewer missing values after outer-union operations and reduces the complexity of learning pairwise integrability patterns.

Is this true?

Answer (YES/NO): YES